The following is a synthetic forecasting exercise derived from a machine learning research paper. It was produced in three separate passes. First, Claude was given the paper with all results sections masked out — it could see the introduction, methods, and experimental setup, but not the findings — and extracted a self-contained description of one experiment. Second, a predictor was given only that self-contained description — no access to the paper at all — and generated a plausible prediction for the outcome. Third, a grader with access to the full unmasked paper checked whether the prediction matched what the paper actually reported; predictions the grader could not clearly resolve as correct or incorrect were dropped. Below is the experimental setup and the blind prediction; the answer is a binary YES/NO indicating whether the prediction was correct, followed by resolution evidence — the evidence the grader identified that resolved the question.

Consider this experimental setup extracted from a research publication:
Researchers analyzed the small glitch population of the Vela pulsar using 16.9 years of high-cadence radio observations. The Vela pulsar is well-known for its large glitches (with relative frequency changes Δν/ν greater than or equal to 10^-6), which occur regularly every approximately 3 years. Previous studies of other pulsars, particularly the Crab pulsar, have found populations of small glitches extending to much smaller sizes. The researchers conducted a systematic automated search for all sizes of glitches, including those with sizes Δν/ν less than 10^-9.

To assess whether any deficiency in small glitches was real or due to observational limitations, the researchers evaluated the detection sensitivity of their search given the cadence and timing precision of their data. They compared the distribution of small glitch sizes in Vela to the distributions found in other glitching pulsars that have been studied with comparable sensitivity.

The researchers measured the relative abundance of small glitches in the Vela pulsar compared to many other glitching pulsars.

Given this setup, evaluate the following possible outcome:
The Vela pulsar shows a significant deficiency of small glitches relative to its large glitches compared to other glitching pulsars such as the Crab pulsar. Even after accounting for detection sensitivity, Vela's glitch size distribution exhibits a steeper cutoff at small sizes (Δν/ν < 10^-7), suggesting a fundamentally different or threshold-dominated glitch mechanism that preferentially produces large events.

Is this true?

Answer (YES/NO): YES